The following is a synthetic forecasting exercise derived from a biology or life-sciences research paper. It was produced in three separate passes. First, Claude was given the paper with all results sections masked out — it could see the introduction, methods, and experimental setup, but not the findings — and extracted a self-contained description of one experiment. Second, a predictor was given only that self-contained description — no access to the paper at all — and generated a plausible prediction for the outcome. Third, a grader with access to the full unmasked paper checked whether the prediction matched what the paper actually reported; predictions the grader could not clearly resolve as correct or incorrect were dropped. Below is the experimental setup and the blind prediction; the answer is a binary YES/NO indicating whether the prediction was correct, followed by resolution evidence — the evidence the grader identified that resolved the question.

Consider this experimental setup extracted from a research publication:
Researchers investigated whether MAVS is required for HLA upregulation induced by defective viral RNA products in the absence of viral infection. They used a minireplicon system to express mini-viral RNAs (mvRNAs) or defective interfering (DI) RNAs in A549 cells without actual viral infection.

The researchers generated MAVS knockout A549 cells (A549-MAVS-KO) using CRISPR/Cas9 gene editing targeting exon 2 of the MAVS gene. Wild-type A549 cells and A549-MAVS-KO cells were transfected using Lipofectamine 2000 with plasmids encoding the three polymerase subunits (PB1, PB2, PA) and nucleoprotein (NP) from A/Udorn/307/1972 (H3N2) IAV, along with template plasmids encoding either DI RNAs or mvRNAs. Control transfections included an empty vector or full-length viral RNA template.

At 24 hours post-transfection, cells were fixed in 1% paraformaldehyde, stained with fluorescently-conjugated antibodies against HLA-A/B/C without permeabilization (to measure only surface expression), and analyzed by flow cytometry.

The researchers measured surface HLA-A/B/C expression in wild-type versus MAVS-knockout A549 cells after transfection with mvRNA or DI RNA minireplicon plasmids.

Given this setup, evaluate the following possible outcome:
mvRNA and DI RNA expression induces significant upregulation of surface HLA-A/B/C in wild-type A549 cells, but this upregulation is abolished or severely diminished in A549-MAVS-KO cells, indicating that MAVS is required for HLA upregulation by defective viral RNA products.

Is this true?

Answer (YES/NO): YES